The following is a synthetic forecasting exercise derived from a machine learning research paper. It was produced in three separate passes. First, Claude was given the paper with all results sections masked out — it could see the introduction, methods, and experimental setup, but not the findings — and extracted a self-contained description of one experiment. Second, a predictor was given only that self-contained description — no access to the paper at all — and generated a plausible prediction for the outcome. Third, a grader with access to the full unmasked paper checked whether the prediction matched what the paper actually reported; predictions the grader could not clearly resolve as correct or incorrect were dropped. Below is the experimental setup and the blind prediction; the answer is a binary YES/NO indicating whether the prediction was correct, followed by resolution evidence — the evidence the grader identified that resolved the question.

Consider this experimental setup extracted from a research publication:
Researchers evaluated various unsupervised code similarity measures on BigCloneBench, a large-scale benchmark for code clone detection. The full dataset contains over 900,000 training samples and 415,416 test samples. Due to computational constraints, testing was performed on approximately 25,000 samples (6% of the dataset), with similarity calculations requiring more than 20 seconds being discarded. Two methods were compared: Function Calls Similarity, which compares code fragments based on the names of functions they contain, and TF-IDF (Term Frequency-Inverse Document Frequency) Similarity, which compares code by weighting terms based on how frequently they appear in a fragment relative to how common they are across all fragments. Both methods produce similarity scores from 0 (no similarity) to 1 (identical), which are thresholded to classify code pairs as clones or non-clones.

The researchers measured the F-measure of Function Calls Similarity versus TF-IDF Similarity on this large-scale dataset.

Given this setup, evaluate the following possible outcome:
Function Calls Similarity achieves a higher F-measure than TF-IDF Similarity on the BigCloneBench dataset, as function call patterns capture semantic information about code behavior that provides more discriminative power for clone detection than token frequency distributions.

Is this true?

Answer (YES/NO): YES